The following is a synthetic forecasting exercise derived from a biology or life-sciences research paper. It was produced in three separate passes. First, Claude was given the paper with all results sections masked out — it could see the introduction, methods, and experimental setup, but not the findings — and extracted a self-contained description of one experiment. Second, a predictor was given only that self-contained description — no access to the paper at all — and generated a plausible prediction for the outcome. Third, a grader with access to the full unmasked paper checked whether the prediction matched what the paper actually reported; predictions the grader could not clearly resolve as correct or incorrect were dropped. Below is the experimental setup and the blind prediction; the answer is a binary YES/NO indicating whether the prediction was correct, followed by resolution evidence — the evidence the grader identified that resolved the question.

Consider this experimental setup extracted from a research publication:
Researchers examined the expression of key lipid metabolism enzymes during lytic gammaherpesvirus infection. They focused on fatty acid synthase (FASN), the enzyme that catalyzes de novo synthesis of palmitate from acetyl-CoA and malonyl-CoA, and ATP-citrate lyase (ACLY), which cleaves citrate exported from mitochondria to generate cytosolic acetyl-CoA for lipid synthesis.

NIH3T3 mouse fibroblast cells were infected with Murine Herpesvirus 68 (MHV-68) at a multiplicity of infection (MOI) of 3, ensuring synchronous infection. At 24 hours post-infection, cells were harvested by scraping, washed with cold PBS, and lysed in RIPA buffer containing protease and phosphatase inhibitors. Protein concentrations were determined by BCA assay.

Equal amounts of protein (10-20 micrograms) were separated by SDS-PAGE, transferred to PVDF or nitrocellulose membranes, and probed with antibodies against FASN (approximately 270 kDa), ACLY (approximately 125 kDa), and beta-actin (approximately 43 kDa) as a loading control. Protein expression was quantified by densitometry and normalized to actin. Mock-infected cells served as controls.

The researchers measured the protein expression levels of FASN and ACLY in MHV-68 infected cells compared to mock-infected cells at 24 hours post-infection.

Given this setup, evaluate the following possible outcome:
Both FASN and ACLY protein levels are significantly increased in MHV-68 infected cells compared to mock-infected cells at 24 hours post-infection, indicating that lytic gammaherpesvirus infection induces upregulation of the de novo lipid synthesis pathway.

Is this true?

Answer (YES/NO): YES